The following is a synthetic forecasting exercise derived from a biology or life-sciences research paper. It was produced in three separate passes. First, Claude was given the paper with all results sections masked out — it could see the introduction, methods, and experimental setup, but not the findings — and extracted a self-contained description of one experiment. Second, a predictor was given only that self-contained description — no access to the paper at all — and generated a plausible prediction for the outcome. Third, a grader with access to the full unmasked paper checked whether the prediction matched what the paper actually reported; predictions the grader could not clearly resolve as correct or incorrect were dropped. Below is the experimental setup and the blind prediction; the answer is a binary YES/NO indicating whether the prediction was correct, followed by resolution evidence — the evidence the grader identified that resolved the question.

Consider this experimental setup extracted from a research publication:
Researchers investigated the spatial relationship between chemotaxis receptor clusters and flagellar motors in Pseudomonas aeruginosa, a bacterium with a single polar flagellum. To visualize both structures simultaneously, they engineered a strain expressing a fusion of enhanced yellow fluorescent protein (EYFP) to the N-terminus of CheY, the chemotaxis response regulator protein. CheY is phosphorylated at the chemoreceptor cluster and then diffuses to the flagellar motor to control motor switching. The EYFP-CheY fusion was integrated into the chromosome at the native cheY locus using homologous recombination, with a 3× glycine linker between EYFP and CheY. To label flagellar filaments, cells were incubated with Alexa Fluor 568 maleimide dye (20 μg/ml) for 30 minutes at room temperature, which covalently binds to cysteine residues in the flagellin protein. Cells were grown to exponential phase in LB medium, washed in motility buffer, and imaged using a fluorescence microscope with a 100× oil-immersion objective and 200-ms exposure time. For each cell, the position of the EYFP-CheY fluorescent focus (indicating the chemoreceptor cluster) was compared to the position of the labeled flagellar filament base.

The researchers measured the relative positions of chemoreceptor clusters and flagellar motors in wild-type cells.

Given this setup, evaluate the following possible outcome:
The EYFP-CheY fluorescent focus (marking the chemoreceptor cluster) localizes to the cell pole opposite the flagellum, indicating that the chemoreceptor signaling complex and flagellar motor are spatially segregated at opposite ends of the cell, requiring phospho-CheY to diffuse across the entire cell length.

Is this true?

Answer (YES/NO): NO